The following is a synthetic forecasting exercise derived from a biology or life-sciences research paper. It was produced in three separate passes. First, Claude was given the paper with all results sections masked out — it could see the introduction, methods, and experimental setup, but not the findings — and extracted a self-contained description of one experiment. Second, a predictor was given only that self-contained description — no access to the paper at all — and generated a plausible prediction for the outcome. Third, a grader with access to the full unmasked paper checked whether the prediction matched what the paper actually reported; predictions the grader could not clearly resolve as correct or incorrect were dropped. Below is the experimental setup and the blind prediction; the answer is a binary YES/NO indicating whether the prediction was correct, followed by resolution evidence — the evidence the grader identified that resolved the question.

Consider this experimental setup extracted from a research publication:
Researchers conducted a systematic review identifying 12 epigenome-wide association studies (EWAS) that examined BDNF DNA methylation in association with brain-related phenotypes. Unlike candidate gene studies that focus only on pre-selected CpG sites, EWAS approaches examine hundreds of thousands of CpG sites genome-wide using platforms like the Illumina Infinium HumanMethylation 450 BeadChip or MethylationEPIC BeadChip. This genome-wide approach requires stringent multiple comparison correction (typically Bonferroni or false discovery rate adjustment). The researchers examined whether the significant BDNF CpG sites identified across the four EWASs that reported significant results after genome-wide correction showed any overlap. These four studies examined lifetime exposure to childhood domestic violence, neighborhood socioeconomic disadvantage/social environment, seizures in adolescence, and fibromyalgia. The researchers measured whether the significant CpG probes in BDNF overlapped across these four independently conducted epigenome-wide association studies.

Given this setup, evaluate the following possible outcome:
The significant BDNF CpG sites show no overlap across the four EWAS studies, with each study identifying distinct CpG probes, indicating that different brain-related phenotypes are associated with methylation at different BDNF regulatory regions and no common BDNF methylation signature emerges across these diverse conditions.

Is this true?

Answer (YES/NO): YES